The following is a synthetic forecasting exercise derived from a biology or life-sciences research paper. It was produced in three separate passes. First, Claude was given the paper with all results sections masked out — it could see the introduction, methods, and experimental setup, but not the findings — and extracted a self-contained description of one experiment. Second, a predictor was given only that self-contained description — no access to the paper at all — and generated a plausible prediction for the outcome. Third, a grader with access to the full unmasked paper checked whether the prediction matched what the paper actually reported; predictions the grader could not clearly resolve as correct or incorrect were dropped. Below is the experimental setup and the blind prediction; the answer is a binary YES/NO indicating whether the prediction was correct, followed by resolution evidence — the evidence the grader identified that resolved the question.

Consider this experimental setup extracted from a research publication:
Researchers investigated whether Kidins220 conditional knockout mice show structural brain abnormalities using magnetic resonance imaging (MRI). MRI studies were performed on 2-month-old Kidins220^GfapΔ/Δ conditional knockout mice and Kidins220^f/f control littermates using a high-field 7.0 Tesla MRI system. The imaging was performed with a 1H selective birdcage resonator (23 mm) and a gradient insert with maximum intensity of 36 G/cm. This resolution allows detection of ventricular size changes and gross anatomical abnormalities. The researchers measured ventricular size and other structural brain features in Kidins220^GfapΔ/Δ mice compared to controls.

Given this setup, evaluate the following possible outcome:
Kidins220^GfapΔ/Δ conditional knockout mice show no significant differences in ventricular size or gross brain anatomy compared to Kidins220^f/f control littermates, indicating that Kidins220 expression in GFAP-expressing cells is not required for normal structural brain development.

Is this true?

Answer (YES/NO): NO